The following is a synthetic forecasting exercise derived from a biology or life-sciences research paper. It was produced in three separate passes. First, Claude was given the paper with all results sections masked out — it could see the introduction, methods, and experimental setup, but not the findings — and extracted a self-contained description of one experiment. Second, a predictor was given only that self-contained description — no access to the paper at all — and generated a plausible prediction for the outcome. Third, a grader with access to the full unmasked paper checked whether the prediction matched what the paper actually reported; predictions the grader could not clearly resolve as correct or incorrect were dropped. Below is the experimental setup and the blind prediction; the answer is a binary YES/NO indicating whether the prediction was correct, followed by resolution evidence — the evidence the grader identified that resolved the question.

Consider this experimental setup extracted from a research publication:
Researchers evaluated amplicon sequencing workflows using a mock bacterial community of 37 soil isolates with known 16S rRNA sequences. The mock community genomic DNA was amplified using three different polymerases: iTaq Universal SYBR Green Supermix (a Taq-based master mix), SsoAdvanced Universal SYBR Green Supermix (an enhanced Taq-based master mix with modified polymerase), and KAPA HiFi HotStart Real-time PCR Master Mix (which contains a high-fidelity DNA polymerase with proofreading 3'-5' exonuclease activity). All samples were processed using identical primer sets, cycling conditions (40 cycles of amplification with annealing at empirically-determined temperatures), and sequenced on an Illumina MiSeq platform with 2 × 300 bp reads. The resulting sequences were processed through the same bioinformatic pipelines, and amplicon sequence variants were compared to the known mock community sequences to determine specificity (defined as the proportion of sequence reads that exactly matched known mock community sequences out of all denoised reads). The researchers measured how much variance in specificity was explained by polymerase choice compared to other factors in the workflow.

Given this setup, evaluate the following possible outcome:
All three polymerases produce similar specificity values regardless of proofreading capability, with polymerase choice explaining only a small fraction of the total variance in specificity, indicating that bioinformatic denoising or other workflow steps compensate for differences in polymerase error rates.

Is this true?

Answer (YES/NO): NO